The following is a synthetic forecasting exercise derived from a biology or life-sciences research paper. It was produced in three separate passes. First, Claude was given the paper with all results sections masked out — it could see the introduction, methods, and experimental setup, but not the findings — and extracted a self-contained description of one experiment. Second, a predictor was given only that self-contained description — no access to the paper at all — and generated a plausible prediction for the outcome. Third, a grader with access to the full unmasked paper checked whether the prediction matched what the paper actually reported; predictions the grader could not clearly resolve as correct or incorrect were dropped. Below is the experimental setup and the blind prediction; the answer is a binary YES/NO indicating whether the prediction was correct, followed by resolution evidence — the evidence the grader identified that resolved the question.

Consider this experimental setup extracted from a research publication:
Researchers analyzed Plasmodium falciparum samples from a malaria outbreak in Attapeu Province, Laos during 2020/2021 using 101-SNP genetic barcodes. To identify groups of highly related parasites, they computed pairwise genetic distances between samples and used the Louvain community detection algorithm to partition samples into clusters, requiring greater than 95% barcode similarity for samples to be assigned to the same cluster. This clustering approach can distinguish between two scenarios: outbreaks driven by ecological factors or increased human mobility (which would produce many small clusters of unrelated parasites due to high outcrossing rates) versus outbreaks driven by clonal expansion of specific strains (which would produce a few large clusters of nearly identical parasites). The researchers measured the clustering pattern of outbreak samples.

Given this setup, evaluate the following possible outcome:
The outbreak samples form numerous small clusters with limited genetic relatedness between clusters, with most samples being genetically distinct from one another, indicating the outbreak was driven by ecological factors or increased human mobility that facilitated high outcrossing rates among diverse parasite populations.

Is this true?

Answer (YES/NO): NO